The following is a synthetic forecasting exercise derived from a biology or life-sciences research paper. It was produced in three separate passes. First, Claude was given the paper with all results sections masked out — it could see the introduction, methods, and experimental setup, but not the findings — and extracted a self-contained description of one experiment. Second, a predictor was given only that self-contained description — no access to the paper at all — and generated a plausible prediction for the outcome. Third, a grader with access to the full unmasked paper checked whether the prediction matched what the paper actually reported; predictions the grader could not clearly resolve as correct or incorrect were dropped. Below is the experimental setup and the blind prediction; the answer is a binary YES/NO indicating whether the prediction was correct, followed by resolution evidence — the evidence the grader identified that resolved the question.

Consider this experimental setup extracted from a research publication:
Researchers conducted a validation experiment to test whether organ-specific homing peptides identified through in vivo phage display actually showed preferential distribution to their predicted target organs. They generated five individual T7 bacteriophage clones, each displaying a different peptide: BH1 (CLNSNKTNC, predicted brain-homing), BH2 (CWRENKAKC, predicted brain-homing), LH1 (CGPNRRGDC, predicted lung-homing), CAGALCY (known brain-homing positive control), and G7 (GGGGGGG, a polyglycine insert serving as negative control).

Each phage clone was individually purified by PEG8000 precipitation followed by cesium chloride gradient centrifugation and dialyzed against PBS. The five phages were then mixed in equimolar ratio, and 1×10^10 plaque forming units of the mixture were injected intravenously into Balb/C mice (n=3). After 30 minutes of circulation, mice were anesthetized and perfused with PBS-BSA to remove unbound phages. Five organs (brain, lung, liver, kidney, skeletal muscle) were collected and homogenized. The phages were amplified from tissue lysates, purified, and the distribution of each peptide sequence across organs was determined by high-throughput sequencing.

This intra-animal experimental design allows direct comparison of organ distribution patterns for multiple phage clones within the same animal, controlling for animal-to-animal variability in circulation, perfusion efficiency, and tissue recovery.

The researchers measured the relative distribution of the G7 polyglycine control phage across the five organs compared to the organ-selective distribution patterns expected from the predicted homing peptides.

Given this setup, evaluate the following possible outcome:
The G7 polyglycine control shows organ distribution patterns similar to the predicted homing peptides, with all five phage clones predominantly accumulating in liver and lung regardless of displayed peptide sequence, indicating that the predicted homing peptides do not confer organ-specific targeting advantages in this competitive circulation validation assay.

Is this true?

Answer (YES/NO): NO